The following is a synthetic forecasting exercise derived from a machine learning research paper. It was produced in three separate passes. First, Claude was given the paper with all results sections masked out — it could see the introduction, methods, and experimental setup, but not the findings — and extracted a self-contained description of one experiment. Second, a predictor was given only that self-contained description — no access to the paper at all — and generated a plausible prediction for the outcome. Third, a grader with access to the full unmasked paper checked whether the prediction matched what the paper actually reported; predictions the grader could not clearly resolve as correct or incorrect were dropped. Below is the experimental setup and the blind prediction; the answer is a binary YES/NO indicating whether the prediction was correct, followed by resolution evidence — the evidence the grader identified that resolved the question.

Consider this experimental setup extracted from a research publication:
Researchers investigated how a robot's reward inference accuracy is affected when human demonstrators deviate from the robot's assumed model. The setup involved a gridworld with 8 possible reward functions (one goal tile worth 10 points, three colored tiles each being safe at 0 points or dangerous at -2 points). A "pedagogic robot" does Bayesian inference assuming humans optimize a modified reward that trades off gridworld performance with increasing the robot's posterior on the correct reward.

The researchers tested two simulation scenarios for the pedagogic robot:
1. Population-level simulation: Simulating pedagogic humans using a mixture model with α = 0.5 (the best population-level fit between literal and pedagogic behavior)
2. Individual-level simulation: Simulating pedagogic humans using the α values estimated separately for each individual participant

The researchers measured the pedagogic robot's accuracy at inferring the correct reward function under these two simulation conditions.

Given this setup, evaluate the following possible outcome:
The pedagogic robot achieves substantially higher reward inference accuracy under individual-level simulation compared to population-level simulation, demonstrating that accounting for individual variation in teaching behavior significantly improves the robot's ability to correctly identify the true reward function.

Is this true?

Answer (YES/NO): NO